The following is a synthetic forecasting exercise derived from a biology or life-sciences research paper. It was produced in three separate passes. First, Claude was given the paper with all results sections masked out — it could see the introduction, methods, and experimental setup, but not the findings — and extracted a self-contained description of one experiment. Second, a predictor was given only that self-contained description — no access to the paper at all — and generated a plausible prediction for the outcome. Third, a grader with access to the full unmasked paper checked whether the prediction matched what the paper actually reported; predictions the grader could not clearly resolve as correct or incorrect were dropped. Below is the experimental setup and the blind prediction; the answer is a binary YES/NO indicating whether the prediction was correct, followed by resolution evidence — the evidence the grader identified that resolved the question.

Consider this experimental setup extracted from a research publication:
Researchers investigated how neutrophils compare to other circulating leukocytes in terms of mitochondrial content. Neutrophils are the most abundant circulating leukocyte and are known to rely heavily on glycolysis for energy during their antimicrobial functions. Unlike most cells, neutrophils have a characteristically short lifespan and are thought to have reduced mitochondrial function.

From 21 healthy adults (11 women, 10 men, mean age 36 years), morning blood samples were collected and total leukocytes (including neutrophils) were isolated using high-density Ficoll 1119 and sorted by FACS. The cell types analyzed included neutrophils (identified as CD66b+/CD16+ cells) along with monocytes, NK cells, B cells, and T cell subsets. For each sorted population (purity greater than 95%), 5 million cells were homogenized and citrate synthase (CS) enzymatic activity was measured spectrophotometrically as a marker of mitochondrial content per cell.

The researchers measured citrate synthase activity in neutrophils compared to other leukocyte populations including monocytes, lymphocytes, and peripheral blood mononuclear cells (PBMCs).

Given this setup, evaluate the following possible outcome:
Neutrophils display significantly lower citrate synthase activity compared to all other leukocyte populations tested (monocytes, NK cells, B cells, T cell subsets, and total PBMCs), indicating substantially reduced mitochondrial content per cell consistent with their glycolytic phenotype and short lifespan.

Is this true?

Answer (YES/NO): NO